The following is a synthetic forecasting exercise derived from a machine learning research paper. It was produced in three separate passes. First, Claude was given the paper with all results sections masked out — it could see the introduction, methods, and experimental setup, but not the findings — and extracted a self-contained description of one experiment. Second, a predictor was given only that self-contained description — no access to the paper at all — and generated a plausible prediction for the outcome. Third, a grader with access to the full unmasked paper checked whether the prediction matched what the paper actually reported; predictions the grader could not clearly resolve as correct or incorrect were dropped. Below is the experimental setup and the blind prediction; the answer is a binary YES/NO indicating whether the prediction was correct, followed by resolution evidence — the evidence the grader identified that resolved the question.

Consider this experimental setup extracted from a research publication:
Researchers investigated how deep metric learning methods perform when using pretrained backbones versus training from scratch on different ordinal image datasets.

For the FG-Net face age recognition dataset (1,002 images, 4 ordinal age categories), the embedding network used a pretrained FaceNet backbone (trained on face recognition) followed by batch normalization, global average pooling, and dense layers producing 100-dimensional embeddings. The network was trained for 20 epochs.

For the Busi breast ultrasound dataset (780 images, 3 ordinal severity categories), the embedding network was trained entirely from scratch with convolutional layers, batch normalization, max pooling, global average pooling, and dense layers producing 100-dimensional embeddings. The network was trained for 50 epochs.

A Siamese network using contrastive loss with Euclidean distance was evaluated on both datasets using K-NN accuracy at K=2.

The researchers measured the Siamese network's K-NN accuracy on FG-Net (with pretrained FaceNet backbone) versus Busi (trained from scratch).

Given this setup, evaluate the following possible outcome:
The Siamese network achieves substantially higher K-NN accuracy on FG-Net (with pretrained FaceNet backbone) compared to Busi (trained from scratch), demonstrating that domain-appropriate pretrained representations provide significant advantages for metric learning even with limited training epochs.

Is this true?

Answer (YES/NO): NO